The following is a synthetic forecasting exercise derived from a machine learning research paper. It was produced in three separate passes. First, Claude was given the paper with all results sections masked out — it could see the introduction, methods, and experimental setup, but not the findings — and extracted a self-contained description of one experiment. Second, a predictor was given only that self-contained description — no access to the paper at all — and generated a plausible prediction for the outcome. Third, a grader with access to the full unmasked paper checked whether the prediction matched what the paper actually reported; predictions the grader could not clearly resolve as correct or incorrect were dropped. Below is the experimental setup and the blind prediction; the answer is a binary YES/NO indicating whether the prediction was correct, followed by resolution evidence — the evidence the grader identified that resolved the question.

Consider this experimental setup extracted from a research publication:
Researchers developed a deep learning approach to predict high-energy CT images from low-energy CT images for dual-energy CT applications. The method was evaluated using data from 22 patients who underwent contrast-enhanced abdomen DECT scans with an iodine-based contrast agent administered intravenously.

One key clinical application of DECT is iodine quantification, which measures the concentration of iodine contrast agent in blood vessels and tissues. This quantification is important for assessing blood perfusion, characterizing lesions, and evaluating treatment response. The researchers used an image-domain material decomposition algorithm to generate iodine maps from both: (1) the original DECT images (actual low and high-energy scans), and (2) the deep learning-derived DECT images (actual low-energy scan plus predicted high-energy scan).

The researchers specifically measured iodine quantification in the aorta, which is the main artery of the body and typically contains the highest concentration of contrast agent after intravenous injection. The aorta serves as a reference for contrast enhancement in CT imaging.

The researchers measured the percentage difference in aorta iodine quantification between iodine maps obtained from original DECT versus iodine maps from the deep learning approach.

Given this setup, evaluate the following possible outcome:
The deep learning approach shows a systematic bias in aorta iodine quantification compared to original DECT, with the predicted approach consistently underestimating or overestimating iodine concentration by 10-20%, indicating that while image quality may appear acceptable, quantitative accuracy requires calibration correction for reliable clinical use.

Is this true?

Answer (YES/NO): NO